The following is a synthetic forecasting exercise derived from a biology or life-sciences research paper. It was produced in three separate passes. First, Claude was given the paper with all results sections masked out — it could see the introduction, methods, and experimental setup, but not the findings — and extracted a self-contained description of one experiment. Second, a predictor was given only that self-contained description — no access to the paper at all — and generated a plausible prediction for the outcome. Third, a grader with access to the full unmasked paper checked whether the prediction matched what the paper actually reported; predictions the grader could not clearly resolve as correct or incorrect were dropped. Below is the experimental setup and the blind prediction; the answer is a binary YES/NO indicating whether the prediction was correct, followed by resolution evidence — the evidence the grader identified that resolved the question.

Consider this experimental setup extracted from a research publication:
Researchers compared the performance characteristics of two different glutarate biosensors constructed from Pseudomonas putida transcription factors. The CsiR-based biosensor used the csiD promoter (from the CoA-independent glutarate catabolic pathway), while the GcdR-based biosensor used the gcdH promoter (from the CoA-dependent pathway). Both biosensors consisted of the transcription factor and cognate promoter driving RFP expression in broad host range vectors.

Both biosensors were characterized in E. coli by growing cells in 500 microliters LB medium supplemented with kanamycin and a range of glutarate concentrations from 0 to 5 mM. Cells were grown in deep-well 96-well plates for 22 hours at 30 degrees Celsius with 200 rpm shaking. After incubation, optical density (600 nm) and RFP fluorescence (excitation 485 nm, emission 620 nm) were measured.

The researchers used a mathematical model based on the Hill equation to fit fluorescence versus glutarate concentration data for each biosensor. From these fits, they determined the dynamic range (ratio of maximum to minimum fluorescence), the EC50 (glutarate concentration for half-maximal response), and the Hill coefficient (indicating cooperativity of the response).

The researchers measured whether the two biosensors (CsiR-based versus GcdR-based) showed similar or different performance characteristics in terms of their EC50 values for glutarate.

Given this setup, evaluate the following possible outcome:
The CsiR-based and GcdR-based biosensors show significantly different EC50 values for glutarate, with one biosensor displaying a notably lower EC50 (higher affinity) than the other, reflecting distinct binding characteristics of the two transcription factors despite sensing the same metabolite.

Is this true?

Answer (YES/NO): YES